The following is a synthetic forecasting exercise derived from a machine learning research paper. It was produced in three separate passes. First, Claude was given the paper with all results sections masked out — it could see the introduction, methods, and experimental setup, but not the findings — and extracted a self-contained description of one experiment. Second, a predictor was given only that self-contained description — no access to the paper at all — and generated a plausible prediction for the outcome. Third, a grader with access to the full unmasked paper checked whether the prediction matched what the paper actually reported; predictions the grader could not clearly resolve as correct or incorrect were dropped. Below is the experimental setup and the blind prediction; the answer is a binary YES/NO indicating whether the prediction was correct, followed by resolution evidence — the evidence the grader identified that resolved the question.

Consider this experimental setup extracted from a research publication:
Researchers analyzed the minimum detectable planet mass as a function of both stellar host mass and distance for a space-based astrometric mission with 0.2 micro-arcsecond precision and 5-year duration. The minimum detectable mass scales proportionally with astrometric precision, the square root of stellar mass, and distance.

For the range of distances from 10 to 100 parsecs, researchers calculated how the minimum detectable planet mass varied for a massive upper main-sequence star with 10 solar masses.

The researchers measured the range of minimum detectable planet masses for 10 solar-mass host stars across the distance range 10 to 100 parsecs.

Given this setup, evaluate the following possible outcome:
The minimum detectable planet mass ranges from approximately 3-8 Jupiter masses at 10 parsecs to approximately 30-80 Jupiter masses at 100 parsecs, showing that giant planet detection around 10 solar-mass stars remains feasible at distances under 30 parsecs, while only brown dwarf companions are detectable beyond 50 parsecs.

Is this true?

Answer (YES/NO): NO